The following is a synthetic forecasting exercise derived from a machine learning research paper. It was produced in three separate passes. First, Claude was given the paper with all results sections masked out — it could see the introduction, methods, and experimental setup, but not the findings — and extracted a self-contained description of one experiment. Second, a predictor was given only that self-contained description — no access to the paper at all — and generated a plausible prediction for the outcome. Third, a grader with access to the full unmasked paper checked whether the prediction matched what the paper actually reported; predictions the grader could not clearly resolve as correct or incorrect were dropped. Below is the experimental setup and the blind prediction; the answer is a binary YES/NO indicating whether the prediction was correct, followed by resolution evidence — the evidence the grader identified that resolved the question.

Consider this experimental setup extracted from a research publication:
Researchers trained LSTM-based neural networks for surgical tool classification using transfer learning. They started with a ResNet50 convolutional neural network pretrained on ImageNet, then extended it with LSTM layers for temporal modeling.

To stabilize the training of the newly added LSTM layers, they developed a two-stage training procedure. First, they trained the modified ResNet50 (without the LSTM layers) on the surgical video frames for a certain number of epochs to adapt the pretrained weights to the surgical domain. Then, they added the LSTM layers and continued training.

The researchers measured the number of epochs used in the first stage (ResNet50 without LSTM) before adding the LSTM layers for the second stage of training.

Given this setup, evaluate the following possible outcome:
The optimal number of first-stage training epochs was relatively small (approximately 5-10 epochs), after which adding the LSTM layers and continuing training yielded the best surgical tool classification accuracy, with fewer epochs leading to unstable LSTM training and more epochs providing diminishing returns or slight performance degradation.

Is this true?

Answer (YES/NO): YES